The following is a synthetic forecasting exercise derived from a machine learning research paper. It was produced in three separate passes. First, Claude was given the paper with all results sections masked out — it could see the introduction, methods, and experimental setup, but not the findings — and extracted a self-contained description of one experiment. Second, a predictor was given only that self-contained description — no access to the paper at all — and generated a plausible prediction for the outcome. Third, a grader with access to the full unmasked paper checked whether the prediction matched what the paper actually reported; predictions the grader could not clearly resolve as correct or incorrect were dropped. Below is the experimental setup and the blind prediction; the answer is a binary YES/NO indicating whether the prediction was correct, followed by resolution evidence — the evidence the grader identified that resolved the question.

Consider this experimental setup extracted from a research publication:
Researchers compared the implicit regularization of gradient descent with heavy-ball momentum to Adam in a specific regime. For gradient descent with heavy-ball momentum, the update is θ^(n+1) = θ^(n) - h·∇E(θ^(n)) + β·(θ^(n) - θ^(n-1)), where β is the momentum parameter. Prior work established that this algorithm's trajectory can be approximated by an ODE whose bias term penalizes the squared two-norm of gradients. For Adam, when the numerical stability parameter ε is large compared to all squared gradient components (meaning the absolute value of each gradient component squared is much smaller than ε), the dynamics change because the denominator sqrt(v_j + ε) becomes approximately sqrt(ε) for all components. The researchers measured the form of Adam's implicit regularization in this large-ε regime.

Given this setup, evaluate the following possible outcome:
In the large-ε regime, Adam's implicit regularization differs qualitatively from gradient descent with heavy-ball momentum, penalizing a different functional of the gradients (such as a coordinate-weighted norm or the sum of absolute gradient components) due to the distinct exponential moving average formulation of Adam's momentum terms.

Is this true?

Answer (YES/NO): NO